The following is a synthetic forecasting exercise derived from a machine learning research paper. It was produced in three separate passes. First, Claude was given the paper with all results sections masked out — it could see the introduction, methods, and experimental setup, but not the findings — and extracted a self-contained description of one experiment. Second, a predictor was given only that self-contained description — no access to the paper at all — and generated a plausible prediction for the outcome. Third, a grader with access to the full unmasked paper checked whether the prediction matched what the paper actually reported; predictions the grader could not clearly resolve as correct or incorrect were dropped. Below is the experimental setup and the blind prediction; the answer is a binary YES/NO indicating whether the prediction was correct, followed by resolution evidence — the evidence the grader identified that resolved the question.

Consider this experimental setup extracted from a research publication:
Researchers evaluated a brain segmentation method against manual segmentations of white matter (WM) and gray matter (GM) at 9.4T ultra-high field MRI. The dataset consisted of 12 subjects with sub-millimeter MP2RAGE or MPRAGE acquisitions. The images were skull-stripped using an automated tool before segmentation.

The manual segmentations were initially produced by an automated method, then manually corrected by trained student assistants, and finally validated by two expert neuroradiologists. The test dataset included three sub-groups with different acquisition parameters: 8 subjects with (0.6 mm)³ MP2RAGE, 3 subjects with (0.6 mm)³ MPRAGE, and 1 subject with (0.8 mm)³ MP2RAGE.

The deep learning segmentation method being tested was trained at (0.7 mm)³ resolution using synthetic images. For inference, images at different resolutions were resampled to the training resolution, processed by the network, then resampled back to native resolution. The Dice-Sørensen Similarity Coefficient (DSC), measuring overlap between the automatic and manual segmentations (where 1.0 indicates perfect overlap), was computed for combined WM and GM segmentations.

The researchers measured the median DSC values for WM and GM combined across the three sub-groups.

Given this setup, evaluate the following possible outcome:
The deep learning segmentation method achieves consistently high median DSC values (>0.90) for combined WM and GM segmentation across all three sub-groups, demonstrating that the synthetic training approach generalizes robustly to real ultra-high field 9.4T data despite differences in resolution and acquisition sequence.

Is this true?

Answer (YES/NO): NO